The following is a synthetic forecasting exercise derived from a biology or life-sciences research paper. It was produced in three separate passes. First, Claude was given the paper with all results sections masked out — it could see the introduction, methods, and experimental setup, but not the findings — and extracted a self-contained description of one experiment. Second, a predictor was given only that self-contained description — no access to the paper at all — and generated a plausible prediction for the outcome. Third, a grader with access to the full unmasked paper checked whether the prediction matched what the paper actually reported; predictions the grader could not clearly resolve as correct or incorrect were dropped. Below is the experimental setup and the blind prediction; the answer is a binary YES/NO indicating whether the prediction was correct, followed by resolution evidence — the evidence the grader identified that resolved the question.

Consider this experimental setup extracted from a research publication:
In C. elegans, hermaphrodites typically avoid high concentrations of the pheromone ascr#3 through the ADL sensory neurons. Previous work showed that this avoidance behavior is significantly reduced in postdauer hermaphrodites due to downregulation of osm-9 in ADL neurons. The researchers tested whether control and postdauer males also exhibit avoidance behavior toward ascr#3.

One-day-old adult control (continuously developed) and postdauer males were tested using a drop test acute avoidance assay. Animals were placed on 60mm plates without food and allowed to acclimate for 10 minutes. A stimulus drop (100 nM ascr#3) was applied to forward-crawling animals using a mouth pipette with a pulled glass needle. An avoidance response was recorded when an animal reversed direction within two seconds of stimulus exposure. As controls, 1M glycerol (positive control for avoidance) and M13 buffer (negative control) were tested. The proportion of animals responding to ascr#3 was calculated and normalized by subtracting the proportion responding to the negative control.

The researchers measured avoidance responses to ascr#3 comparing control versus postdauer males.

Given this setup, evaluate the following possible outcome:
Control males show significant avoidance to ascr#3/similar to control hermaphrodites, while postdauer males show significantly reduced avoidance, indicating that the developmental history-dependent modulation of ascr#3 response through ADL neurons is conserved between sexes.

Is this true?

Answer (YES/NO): NO